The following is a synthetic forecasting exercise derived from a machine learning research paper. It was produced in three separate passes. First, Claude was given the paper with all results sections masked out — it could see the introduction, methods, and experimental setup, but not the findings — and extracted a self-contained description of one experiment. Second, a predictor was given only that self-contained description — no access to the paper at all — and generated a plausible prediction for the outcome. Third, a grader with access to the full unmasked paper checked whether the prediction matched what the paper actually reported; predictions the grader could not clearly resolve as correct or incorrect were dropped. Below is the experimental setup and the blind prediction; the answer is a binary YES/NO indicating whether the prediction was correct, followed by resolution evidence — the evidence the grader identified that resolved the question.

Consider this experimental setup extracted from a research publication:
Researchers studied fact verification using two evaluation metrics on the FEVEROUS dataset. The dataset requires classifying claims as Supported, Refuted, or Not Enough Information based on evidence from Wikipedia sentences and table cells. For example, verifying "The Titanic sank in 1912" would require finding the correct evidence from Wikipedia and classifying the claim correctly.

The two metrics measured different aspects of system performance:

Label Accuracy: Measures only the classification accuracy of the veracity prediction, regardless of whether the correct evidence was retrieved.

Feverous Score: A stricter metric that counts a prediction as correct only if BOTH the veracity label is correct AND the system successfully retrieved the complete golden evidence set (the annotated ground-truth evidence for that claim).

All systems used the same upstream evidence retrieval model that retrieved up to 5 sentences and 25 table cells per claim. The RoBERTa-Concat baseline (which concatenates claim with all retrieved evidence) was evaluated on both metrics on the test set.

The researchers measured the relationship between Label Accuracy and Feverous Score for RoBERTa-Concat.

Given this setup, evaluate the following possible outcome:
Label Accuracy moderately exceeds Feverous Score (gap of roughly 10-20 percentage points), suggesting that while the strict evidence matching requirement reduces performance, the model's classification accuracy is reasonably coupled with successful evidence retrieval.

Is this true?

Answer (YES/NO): NO